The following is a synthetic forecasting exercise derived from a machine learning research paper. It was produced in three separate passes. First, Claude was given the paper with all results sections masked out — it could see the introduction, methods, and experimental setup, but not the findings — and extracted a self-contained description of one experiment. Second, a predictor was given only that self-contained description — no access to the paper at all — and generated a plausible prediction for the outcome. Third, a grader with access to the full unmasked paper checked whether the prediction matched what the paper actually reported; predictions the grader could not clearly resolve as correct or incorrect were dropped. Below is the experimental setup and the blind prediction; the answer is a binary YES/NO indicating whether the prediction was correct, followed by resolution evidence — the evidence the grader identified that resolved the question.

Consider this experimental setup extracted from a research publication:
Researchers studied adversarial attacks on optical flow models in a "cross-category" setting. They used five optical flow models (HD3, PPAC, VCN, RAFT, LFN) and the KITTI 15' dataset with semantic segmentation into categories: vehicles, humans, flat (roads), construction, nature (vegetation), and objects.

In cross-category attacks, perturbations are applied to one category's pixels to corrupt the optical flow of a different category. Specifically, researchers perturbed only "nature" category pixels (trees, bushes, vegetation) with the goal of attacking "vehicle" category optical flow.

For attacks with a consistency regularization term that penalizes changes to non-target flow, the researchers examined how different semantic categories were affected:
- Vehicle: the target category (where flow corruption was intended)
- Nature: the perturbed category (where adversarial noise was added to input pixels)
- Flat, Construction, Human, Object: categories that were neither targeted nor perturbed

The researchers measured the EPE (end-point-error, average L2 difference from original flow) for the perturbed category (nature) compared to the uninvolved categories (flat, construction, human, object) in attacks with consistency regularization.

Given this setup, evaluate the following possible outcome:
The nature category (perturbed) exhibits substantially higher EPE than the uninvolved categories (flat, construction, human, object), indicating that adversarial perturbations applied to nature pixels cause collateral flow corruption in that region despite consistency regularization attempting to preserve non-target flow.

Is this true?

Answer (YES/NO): YES